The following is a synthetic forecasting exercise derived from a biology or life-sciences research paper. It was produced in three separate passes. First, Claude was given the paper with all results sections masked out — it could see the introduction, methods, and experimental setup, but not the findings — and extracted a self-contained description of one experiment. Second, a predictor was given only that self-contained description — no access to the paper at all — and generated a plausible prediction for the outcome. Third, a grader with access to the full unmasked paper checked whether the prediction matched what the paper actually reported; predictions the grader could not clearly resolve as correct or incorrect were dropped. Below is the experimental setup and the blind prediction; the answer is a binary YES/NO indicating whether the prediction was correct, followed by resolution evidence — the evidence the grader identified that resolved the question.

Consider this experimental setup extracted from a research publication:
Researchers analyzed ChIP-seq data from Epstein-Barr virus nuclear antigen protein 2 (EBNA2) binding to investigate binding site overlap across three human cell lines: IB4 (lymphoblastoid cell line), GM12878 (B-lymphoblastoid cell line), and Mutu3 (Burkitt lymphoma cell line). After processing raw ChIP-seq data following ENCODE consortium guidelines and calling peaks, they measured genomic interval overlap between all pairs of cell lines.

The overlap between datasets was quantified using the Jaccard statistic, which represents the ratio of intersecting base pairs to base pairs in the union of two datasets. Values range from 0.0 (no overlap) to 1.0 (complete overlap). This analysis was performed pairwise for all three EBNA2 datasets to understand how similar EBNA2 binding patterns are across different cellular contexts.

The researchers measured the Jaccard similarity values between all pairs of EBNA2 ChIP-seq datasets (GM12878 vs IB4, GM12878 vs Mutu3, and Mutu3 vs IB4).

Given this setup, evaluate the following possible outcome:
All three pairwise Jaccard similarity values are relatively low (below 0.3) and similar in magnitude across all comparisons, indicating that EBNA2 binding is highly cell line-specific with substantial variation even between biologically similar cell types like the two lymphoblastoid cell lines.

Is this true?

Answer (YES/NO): NO